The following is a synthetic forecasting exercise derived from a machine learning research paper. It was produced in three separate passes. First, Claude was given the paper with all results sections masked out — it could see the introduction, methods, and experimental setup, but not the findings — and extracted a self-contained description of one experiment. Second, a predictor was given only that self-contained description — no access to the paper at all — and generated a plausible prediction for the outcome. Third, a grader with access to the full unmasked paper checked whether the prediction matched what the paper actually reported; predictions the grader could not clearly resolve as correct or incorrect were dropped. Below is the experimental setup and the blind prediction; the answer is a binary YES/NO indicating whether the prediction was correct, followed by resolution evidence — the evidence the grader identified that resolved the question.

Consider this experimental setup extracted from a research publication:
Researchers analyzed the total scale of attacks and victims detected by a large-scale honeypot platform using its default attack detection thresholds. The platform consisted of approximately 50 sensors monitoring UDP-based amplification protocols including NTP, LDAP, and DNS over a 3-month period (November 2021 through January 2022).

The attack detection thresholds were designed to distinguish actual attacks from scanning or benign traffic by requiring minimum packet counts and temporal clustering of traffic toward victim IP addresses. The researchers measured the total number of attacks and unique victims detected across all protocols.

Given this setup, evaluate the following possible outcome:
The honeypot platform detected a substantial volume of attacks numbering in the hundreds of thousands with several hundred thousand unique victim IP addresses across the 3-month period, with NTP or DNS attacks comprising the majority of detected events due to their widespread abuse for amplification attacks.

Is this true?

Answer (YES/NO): NO